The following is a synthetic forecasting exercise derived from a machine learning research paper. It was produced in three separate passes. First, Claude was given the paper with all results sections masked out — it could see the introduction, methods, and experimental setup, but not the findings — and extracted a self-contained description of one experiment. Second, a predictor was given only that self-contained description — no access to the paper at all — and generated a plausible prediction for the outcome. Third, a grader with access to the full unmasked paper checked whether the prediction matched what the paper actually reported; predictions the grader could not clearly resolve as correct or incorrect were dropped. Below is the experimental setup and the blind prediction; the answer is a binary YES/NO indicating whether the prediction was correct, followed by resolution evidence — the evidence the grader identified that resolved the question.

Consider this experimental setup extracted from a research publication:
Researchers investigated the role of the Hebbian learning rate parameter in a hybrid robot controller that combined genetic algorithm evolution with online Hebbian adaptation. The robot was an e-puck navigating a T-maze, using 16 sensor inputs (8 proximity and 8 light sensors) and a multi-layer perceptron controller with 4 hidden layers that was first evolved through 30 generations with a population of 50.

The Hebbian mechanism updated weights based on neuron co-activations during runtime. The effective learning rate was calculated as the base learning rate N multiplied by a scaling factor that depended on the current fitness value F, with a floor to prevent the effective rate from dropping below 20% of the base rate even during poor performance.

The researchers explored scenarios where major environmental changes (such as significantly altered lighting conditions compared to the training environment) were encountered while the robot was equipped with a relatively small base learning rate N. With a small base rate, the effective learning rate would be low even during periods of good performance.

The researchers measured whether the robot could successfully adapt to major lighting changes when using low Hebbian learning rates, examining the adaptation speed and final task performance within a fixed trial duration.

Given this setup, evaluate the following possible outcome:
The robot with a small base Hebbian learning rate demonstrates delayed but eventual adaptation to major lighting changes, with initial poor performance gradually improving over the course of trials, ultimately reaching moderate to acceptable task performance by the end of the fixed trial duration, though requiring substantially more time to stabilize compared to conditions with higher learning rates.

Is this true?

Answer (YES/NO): NO